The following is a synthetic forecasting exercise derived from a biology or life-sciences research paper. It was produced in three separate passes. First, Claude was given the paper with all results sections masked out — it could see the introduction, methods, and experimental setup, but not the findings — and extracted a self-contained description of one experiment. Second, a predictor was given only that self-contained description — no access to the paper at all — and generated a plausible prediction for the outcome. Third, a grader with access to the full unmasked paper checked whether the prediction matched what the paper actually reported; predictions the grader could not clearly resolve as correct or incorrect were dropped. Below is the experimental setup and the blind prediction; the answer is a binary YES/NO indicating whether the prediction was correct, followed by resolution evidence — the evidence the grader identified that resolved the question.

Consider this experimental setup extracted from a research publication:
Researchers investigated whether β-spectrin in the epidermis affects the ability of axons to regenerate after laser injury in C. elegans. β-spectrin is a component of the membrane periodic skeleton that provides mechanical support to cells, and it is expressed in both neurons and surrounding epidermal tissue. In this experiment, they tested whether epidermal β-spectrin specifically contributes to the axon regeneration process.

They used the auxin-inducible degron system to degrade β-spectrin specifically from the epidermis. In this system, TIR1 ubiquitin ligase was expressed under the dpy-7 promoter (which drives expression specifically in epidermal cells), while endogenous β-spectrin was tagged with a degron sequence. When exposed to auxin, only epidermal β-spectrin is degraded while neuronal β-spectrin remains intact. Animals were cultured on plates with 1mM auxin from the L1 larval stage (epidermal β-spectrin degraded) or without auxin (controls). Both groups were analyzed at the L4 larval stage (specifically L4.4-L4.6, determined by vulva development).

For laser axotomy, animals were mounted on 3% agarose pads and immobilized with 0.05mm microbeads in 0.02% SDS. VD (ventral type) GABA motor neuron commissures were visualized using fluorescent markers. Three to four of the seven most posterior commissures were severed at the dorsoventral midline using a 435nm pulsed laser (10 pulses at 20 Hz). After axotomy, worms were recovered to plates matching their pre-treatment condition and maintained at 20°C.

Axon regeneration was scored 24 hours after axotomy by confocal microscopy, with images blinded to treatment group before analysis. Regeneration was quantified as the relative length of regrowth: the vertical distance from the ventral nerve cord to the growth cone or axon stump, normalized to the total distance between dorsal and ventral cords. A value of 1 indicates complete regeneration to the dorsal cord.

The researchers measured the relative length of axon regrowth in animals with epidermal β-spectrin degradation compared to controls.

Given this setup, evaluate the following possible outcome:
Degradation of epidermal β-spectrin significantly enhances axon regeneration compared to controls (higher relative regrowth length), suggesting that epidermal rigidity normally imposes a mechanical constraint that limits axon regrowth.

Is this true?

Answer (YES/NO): NO